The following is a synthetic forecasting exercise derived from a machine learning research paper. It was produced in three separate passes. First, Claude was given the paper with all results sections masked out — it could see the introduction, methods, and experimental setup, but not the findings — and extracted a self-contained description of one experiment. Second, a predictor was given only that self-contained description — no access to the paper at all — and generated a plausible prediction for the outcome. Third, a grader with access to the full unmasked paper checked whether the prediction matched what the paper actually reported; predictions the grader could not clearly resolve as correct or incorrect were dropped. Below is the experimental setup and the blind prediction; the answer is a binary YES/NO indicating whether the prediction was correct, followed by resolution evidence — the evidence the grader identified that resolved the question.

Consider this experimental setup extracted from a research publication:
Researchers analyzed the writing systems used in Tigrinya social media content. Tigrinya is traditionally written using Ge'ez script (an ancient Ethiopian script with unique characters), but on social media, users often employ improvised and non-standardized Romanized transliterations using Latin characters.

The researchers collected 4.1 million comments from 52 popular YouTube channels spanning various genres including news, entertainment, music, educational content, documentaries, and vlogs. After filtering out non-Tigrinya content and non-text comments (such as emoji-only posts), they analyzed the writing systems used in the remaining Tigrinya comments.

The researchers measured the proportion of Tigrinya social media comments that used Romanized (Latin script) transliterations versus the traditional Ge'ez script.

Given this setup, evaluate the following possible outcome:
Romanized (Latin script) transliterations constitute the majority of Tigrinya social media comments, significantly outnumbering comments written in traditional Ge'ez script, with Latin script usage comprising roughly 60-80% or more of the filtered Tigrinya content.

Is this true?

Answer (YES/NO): YES